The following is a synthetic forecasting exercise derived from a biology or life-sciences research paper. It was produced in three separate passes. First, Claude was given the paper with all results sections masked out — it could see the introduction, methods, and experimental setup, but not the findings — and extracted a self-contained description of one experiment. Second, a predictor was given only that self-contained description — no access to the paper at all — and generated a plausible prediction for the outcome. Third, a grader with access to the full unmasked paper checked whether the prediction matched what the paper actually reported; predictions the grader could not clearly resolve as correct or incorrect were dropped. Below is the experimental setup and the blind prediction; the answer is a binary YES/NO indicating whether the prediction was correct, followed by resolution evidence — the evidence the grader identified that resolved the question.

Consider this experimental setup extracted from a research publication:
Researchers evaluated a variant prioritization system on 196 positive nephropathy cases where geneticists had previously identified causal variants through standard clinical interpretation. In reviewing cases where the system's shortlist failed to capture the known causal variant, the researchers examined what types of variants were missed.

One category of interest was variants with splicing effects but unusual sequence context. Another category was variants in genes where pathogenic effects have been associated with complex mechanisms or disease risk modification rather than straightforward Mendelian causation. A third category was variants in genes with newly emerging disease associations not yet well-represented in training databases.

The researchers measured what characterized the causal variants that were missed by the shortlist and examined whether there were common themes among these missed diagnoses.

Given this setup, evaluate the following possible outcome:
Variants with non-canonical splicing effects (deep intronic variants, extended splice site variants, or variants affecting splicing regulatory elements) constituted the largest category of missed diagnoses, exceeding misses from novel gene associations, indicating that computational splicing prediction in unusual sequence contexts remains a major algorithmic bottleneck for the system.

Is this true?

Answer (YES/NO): NO